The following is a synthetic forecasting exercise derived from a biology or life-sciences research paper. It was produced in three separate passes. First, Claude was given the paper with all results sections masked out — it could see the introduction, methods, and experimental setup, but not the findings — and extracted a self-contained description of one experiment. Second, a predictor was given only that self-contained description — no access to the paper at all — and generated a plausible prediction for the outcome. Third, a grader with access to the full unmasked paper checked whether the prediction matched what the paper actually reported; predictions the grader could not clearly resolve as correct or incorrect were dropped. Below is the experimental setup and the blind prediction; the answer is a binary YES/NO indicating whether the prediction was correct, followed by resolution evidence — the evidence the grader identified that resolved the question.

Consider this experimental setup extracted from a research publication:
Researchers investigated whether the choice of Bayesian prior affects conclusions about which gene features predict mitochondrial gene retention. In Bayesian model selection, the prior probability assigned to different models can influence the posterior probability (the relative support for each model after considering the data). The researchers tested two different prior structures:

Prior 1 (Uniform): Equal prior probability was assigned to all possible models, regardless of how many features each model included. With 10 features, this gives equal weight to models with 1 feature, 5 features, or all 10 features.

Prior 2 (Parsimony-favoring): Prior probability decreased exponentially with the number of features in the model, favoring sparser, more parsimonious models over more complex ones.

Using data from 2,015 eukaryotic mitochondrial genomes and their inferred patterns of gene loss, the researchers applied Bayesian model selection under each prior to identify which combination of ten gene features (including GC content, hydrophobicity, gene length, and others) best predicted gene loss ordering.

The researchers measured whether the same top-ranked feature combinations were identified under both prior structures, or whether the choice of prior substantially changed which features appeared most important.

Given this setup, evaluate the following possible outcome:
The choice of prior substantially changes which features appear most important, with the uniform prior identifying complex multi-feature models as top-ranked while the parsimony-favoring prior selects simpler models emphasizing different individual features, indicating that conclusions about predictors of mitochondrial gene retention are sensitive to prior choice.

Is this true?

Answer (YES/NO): NO